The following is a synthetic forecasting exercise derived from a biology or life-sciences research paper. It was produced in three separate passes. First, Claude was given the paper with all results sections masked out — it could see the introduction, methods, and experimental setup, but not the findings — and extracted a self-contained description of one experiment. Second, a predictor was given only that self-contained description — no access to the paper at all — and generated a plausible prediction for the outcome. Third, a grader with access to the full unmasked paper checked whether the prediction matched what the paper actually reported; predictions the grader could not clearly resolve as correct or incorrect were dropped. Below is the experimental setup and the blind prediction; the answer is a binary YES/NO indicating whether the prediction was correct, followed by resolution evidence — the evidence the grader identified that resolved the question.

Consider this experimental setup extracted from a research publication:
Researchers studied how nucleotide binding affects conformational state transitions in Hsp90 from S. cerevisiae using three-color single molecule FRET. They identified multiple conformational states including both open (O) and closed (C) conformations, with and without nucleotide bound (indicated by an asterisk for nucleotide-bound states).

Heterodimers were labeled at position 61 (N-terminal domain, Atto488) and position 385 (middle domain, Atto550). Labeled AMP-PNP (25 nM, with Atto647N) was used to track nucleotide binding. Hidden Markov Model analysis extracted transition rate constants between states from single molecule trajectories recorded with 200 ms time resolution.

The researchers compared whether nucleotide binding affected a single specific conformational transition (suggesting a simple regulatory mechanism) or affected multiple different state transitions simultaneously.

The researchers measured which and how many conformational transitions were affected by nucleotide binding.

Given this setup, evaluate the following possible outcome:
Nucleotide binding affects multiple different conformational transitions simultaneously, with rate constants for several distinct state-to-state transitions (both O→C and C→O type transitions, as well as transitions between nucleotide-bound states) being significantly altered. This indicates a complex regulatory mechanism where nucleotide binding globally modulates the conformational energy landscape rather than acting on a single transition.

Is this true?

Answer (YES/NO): YES